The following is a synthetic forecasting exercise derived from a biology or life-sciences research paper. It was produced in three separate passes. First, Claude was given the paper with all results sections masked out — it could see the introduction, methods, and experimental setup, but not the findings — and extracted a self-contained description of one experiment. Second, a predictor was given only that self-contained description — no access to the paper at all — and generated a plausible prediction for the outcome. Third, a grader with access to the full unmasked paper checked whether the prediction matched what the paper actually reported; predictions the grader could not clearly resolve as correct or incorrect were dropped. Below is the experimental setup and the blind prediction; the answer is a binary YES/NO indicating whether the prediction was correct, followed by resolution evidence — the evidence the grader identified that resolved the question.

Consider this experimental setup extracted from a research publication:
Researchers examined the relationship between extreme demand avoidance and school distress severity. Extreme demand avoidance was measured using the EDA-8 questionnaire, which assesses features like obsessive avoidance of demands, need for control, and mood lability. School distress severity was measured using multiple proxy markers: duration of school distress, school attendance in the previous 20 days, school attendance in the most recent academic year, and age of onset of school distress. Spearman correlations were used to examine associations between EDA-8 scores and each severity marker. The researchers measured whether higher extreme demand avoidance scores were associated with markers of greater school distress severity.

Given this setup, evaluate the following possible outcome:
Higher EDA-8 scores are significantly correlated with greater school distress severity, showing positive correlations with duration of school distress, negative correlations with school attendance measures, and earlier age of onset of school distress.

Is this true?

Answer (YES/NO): YES